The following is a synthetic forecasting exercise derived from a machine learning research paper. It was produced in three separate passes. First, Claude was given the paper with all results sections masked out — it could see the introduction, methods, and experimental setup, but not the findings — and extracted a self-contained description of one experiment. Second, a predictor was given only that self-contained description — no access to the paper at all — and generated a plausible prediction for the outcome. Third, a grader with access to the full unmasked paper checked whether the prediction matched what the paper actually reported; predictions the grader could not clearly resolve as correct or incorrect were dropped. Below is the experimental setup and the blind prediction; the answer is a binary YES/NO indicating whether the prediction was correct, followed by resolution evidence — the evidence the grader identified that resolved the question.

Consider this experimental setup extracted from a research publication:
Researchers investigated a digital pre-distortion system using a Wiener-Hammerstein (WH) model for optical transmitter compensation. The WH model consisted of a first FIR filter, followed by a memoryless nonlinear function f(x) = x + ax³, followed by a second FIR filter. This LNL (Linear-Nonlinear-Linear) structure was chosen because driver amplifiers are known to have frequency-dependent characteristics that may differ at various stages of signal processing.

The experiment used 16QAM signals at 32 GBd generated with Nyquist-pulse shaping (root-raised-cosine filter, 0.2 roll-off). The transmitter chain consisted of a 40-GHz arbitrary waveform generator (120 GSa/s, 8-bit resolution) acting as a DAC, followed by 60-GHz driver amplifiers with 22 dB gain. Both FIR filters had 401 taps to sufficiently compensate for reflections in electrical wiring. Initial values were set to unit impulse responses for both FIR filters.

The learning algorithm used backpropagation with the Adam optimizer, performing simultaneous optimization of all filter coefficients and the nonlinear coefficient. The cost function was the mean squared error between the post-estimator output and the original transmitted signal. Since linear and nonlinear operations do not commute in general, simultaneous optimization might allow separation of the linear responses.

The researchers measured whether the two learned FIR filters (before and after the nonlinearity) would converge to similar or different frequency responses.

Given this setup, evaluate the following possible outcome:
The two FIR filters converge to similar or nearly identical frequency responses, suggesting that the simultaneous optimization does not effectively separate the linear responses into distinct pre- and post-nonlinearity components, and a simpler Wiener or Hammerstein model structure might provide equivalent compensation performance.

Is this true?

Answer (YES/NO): NO